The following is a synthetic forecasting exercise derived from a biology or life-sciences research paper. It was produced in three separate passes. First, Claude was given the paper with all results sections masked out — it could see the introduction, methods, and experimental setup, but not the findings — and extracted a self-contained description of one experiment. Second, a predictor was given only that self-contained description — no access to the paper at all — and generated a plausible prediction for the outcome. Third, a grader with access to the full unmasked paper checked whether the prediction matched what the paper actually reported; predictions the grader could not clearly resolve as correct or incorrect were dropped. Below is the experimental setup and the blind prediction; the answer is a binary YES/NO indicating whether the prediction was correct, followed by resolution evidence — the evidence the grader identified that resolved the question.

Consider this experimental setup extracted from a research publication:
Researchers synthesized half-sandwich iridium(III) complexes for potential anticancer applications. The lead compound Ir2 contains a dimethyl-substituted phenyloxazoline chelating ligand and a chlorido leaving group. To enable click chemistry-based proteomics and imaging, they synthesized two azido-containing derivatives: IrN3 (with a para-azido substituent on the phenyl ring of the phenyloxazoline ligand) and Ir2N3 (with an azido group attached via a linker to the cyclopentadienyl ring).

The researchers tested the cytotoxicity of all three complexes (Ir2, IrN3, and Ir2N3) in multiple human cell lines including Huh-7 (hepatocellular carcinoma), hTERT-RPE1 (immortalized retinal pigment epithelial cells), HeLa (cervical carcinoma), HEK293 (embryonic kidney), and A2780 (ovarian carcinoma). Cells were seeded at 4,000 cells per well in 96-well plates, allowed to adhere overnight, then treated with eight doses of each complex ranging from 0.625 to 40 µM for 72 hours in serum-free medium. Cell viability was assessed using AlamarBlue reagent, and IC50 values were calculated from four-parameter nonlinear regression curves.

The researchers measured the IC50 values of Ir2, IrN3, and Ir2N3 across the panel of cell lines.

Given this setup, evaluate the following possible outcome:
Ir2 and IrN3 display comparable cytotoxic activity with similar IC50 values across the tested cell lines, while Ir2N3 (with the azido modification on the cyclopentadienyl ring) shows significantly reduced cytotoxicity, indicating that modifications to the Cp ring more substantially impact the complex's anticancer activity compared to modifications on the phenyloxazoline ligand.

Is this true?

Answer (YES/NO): NO